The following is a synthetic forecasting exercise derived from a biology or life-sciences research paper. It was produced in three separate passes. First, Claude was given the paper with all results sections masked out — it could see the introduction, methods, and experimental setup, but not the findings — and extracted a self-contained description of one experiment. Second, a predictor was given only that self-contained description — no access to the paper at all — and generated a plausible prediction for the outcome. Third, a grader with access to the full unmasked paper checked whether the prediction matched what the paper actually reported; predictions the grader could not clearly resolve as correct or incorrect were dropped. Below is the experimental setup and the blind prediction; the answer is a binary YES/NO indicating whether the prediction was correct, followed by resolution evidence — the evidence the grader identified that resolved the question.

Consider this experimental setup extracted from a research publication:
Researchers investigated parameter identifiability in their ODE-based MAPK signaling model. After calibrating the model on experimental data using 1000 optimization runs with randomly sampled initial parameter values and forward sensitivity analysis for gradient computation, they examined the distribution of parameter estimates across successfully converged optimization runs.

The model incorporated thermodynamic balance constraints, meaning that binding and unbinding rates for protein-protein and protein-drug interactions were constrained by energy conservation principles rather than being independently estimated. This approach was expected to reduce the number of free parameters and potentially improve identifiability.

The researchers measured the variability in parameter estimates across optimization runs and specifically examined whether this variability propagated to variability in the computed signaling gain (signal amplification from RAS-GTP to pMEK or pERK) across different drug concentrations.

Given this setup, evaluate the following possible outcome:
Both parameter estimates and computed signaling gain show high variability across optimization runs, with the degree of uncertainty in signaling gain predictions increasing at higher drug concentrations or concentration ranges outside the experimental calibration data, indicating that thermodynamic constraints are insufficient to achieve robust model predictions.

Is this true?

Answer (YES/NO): NO